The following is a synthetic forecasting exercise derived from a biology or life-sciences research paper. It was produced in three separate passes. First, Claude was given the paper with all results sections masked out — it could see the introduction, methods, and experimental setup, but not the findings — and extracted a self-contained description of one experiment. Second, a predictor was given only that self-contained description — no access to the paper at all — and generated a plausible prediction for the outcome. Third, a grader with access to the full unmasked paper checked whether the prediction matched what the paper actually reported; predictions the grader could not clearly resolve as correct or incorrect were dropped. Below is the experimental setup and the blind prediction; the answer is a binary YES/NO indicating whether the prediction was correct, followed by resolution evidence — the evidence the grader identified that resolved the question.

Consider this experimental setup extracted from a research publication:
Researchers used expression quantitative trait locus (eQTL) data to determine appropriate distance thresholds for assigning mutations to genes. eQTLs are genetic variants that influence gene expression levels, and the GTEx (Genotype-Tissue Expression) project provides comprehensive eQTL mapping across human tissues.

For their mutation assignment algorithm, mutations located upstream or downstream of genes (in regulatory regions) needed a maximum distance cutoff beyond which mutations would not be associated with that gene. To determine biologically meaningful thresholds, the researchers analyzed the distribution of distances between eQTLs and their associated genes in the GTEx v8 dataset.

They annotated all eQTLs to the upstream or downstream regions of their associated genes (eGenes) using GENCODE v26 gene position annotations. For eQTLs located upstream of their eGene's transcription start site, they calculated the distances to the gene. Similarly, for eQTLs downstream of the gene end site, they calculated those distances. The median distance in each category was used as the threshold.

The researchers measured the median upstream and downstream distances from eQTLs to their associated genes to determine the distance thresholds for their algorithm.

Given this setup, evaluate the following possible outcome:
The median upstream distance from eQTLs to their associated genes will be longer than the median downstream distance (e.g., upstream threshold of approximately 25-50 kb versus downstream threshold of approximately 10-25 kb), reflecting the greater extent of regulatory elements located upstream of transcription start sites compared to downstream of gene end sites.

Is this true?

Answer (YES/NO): NO